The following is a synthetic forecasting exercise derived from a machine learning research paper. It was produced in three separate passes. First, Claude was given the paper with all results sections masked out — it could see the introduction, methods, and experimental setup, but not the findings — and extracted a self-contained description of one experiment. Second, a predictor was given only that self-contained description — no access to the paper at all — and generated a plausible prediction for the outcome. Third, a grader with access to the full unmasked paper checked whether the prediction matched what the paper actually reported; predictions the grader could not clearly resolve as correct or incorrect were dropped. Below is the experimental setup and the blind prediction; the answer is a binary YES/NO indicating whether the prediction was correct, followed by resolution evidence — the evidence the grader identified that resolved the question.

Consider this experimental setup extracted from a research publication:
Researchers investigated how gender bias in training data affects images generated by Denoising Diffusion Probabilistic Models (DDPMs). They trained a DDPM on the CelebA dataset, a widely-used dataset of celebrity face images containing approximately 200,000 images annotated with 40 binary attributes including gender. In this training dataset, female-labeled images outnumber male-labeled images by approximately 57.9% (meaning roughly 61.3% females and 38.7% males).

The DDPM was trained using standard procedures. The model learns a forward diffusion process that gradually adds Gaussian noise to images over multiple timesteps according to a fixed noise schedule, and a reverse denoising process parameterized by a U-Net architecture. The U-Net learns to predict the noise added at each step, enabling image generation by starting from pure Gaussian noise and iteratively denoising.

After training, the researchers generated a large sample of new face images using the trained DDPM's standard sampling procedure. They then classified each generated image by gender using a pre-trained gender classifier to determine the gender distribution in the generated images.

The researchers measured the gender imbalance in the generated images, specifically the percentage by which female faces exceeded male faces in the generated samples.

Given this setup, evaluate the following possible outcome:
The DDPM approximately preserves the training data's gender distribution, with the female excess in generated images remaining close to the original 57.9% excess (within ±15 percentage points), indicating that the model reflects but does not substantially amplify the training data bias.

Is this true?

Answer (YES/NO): NO